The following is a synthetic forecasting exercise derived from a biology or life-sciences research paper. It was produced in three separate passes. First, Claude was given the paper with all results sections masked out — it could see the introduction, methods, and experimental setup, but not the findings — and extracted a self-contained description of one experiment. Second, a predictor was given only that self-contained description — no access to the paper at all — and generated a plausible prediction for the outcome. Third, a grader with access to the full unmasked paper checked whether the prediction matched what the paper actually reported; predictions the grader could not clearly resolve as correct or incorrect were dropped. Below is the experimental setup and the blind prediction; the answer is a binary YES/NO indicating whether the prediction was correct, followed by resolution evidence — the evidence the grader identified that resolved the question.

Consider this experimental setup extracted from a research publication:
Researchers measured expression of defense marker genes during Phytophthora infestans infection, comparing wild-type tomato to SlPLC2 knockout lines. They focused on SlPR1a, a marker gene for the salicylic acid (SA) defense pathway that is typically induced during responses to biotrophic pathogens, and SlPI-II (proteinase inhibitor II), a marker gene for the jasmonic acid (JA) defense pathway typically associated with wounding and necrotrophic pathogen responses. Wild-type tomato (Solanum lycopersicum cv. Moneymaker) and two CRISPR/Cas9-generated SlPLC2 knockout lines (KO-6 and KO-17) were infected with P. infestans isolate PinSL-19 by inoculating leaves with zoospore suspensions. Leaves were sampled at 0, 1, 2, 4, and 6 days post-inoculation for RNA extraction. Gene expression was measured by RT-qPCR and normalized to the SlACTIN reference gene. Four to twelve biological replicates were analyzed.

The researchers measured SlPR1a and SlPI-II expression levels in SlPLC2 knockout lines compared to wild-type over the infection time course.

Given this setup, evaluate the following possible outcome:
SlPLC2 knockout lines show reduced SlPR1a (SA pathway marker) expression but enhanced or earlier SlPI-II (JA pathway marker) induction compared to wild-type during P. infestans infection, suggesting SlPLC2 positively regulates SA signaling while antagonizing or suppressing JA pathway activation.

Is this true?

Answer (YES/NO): NO